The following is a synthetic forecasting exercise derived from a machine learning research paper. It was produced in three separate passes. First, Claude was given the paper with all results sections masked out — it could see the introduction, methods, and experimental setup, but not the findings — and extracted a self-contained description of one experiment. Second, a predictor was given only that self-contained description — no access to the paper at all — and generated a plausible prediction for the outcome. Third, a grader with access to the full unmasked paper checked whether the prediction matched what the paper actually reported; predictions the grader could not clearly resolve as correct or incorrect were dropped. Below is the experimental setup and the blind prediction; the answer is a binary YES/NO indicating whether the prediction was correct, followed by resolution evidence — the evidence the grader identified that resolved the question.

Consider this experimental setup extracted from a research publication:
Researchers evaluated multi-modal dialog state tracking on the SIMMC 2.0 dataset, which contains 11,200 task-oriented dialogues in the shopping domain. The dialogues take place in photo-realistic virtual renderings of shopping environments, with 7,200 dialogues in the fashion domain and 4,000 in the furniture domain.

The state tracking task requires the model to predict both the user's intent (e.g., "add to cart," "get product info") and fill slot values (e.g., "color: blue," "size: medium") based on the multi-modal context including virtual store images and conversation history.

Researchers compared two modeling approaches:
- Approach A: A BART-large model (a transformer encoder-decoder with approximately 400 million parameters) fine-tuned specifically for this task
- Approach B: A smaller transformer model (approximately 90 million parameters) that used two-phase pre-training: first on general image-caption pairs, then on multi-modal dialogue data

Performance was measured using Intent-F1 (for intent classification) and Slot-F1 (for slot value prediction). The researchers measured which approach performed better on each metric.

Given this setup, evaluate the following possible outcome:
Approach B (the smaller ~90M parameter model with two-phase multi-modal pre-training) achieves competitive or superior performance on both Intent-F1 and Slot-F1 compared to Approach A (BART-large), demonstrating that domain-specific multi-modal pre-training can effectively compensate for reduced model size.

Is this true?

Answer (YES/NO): NO